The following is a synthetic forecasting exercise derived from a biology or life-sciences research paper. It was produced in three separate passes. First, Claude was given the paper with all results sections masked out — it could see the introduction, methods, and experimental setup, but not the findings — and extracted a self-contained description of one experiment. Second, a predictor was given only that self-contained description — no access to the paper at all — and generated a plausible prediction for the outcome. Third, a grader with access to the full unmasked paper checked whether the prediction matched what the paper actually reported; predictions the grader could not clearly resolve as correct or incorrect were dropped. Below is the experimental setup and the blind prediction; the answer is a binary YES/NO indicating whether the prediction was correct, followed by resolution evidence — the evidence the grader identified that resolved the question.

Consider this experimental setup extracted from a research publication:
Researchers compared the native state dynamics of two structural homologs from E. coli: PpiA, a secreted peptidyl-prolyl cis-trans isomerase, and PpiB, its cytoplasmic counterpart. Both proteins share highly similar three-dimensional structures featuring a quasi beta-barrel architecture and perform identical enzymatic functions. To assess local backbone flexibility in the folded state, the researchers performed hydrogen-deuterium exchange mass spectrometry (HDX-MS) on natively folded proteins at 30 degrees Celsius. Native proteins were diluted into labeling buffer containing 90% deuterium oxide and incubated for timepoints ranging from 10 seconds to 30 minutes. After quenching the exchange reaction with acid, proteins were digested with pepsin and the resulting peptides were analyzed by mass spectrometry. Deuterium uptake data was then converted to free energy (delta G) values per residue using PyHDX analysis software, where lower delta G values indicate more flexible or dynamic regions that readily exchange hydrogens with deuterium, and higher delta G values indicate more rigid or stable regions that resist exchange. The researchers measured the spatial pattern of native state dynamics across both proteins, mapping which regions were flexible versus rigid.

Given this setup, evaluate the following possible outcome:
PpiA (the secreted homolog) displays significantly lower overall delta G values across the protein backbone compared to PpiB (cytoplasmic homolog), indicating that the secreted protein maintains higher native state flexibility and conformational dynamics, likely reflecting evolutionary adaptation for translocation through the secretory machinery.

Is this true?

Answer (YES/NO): NO